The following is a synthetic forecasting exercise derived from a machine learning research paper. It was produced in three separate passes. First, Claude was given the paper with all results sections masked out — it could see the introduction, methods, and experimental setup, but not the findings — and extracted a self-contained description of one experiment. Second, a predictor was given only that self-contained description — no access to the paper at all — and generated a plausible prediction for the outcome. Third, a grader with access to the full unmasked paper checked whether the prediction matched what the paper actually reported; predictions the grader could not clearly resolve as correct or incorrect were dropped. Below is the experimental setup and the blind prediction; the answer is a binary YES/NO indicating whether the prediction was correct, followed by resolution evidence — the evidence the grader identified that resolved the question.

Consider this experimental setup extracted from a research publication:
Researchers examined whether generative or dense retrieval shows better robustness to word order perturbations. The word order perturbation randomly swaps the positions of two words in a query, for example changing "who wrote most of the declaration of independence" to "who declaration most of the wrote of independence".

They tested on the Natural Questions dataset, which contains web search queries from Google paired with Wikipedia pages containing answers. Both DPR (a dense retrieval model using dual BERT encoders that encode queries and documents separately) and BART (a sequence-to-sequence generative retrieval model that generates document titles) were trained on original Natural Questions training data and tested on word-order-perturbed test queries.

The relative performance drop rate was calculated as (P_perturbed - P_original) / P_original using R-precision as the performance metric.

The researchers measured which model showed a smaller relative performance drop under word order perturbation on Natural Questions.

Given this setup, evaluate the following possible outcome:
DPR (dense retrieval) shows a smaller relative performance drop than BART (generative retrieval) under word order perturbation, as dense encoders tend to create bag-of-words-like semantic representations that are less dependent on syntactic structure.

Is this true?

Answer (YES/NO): NO